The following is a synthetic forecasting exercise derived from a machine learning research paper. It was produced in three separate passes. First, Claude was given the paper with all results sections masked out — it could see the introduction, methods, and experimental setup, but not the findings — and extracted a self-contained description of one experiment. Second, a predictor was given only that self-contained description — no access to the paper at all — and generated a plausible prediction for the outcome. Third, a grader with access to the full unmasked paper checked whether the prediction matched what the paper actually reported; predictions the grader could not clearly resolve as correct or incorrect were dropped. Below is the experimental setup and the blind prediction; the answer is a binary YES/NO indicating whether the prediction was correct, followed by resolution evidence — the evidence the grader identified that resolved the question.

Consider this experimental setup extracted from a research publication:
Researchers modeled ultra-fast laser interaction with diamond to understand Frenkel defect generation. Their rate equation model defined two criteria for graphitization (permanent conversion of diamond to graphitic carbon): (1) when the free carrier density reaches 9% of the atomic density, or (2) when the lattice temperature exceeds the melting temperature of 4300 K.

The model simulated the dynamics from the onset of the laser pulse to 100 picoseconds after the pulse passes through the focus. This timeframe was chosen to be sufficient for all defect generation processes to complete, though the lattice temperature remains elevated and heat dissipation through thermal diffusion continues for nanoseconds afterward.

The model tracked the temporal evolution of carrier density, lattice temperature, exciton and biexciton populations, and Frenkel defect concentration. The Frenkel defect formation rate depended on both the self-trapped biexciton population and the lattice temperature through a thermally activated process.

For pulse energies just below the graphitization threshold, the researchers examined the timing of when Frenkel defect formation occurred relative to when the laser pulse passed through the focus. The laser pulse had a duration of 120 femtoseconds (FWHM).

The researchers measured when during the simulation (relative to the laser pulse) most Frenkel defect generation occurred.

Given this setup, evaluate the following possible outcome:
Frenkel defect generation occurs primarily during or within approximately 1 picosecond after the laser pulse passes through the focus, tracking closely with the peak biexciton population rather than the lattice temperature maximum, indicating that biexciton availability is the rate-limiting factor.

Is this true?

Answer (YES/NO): NO